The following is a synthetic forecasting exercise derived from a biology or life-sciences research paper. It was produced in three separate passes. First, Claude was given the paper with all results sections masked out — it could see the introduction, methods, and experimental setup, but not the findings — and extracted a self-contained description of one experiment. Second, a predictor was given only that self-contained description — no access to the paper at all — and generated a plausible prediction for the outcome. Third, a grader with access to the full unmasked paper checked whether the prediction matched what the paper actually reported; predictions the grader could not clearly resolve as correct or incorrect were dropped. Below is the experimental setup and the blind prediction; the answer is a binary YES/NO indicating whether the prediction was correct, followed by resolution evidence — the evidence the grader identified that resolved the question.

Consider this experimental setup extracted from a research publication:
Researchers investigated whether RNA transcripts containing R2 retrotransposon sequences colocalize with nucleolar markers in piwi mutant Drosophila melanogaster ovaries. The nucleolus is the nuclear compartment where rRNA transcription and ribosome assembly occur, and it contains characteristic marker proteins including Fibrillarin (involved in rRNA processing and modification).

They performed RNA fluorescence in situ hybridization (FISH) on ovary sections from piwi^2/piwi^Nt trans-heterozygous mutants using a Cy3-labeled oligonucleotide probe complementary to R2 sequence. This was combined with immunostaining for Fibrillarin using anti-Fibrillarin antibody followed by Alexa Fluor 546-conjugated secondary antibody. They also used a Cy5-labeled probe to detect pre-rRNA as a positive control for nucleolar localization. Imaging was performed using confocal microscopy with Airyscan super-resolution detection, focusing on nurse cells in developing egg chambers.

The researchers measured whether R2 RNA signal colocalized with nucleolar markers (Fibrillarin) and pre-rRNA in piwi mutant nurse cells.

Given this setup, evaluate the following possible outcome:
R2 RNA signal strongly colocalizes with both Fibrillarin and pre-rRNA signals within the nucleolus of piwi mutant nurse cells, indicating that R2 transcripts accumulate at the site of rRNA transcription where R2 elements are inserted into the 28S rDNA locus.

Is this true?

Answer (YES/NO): NO